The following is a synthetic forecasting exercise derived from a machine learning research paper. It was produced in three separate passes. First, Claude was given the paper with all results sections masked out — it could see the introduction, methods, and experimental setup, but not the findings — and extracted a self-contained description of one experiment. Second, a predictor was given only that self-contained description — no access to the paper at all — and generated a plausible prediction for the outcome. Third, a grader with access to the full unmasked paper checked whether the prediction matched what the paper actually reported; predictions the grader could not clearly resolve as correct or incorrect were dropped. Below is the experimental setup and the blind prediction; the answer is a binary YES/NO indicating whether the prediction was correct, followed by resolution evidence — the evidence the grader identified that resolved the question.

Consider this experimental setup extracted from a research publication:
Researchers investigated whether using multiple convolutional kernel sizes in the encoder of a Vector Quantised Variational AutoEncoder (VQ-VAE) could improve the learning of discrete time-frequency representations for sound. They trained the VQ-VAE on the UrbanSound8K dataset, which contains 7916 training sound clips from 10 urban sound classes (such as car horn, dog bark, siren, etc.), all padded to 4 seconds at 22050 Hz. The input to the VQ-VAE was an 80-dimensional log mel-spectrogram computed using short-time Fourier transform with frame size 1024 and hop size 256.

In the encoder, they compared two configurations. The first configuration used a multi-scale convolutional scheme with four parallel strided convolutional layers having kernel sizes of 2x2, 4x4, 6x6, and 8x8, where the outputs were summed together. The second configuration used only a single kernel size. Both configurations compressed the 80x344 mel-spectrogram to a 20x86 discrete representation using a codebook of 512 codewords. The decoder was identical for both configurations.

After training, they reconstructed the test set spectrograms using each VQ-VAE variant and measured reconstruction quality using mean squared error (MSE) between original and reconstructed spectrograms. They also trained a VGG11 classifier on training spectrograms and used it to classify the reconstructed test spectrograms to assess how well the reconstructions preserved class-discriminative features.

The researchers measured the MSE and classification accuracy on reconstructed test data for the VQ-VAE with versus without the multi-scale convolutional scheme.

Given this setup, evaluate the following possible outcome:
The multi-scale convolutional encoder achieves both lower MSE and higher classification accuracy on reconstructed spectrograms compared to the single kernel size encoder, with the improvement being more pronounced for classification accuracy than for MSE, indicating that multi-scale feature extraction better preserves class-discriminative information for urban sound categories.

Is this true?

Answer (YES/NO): YES